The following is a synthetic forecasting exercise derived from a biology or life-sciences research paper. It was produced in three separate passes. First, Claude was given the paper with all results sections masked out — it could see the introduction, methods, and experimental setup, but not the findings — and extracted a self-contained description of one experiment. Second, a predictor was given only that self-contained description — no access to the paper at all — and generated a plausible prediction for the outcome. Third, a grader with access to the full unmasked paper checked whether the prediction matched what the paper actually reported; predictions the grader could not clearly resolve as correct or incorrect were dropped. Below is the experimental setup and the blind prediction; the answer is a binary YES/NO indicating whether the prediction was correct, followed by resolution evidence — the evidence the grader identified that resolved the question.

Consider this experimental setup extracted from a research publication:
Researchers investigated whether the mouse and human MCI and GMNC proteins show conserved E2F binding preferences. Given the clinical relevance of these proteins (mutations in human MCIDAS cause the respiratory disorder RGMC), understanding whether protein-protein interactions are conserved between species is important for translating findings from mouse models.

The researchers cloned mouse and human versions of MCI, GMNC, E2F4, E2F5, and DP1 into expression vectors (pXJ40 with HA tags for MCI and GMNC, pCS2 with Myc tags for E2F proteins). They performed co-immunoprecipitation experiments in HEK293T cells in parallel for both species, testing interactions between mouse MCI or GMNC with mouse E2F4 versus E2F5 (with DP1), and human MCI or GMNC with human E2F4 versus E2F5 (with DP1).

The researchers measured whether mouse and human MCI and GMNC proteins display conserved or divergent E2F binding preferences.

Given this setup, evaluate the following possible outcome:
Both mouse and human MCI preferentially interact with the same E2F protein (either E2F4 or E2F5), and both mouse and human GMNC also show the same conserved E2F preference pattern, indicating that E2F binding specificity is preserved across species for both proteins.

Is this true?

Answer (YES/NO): NO